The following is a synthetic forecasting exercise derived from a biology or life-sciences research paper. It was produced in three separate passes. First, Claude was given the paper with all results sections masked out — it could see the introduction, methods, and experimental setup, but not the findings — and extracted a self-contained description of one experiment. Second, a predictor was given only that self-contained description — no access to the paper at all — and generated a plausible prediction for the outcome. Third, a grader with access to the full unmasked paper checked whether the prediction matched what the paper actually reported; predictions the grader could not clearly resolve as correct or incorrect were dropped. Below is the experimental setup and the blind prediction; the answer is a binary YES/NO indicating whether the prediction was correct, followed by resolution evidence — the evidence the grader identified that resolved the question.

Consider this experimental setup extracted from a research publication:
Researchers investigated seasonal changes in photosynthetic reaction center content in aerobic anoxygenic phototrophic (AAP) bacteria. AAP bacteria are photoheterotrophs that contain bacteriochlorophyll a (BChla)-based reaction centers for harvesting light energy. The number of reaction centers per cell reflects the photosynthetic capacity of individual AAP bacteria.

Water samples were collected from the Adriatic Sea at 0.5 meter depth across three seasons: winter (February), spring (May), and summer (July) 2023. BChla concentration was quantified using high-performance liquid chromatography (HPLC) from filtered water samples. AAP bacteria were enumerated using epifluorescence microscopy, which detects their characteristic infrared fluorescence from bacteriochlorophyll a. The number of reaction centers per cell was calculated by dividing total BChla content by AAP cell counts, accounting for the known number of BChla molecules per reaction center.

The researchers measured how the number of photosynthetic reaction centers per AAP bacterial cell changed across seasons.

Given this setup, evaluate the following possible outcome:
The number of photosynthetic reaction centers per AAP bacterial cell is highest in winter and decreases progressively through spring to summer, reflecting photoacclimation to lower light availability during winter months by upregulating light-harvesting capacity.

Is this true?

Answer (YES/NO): NO